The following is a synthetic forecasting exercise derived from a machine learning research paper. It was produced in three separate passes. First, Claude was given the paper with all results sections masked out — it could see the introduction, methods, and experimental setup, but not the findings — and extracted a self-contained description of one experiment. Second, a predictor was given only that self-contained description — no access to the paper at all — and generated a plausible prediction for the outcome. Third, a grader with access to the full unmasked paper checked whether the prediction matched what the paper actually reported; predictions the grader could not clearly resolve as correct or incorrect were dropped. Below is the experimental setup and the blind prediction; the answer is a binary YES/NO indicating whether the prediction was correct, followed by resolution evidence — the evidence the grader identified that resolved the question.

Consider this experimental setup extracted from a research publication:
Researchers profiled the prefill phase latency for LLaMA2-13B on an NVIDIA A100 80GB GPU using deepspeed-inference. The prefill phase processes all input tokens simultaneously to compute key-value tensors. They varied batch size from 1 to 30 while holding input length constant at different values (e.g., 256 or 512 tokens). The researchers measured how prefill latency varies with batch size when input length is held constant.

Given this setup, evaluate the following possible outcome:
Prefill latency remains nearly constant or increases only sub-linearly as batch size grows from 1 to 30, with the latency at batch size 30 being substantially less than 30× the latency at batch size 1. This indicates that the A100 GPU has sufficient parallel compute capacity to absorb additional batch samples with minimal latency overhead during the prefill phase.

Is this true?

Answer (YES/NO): NO